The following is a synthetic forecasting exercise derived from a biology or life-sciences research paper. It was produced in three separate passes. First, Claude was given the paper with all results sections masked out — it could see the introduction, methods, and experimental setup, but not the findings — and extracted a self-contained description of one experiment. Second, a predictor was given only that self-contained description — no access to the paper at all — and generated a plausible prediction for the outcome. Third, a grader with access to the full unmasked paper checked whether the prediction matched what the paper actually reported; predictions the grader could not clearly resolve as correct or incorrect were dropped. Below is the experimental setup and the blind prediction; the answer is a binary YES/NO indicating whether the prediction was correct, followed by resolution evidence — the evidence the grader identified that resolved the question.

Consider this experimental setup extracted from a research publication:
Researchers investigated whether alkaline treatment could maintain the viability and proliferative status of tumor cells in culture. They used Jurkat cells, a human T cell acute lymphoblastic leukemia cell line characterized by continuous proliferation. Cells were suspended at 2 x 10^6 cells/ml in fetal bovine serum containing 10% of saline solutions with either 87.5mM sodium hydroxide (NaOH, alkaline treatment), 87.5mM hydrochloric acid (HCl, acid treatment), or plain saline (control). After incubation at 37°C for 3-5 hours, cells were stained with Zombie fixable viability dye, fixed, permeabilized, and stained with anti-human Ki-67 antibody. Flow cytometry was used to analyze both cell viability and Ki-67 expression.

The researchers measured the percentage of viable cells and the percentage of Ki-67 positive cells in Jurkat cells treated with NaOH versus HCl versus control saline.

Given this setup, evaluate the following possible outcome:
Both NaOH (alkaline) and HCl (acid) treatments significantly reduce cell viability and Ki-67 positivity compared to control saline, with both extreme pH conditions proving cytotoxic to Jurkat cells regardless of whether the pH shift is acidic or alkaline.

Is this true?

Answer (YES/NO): NO